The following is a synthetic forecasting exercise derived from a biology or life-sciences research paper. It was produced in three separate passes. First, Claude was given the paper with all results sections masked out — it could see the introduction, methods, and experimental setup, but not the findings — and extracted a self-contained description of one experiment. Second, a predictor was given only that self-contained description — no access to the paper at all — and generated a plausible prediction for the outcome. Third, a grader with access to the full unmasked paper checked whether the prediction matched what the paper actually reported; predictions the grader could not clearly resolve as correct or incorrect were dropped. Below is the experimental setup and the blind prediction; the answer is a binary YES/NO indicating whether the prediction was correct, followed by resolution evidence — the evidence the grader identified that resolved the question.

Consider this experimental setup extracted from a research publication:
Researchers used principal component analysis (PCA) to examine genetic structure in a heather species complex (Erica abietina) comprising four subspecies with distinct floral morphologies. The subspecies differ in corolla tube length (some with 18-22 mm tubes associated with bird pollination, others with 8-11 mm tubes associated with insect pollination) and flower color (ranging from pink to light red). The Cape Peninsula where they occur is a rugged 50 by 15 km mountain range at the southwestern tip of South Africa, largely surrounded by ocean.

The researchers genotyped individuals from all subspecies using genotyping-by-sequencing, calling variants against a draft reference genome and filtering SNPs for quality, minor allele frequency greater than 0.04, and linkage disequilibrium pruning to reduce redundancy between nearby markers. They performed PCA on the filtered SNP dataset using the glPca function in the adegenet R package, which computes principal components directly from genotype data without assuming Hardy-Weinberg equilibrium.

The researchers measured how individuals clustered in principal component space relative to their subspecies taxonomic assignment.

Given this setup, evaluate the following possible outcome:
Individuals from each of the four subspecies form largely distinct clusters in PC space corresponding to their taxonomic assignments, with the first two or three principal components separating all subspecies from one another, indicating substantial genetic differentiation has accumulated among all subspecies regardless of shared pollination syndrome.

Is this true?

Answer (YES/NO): NO